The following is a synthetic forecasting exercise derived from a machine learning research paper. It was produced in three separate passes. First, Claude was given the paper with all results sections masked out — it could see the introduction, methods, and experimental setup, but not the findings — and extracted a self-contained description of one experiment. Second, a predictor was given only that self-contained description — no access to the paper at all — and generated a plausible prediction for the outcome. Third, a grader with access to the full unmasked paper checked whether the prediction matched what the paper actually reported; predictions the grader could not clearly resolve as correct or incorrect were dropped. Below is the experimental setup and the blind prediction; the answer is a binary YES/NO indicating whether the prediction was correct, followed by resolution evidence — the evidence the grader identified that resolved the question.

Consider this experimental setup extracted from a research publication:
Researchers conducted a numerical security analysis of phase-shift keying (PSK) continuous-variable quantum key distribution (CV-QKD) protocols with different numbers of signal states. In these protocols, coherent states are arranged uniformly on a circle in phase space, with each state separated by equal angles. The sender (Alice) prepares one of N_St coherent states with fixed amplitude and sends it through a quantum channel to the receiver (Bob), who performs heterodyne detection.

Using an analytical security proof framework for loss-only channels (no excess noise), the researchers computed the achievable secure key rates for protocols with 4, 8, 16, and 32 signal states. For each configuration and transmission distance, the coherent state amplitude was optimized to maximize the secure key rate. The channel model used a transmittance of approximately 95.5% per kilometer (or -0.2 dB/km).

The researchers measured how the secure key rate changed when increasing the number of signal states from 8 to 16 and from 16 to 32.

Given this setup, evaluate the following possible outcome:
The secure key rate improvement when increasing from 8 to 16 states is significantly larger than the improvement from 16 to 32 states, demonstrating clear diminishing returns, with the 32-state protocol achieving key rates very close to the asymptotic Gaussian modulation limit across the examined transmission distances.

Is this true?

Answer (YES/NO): NO